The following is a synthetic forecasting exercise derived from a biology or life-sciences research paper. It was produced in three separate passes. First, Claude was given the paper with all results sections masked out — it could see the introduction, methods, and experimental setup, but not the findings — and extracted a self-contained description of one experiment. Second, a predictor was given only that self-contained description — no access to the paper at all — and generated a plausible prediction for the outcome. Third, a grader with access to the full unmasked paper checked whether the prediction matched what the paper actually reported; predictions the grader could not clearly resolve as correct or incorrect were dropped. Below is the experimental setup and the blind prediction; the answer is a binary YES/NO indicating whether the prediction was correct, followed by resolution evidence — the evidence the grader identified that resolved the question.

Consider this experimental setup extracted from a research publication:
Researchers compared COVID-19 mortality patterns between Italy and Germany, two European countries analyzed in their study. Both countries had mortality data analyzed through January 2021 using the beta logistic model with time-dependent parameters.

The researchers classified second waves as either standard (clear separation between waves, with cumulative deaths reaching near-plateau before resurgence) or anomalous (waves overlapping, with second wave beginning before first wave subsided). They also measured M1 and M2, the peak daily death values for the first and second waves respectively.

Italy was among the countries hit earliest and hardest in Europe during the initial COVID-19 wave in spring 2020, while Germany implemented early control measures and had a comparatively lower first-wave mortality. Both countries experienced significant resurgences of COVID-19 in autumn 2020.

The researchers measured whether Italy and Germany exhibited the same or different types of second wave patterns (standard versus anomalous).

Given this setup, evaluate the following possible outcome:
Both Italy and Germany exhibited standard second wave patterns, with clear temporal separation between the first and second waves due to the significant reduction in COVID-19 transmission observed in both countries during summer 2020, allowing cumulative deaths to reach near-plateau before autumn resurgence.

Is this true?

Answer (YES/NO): YES